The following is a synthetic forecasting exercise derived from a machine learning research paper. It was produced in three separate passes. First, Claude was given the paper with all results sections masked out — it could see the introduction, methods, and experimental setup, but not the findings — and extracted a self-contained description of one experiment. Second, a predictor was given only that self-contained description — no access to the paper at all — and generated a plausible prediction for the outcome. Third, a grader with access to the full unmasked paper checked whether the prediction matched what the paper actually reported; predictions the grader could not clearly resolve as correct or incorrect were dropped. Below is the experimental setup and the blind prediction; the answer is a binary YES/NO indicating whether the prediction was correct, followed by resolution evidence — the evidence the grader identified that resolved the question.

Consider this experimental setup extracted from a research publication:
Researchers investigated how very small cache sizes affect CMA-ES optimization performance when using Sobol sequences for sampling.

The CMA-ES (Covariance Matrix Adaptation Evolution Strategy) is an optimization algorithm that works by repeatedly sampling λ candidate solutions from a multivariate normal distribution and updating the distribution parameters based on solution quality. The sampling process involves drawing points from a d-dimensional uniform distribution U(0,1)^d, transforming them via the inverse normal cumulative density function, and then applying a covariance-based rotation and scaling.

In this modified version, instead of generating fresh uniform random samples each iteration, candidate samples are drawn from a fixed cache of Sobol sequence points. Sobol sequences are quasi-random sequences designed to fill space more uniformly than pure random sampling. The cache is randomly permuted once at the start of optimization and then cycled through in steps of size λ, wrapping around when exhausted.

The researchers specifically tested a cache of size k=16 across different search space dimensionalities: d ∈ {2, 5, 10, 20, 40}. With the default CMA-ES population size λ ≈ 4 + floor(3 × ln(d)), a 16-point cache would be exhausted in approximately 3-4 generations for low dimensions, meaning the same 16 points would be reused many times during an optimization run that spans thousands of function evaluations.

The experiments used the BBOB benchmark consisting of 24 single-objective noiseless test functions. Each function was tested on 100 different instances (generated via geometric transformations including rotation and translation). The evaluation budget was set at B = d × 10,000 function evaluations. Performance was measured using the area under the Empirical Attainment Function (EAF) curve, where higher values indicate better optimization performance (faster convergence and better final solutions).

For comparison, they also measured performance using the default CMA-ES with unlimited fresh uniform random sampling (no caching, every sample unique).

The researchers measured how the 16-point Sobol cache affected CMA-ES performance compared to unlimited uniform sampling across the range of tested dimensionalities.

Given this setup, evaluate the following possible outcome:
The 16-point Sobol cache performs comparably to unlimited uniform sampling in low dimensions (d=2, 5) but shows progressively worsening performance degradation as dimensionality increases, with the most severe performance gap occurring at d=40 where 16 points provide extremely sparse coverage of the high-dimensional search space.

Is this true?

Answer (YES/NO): NO